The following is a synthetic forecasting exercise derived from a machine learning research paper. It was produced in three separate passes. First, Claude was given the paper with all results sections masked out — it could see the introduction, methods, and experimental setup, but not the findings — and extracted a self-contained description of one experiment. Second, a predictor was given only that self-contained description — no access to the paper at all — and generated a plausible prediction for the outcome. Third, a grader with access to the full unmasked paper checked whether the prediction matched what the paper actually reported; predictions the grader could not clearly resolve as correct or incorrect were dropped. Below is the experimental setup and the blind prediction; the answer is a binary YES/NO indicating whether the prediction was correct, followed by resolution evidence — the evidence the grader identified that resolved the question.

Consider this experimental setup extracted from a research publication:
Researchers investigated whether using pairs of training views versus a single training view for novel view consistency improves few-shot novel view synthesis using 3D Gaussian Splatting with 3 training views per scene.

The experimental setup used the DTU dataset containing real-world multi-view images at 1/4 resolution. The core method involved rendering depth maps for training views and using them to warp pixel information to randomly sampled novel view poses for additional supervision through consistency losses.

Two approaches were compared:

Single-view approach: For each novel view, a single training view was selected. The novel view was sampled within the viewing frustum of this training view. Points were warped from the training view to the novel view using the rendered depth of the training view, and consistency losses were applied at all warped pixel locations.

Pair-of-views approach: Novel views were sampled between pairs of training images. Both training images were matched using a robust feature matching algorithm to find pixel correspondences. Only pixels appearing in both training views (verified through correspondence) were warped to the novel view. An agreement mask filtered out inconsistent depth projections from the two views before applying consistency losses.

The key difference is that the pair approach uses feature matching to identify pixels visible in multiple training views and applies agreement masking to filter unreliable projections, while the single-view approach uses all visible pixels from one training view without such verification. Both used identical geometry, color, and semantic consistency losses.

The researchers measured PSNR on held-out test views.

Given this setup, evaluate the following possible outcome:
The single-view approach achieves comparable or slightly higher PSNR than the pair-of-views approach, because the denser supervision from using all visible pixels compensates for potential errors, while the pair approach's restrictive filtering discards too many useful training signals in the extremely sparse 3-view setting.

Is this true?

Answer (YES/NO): NO